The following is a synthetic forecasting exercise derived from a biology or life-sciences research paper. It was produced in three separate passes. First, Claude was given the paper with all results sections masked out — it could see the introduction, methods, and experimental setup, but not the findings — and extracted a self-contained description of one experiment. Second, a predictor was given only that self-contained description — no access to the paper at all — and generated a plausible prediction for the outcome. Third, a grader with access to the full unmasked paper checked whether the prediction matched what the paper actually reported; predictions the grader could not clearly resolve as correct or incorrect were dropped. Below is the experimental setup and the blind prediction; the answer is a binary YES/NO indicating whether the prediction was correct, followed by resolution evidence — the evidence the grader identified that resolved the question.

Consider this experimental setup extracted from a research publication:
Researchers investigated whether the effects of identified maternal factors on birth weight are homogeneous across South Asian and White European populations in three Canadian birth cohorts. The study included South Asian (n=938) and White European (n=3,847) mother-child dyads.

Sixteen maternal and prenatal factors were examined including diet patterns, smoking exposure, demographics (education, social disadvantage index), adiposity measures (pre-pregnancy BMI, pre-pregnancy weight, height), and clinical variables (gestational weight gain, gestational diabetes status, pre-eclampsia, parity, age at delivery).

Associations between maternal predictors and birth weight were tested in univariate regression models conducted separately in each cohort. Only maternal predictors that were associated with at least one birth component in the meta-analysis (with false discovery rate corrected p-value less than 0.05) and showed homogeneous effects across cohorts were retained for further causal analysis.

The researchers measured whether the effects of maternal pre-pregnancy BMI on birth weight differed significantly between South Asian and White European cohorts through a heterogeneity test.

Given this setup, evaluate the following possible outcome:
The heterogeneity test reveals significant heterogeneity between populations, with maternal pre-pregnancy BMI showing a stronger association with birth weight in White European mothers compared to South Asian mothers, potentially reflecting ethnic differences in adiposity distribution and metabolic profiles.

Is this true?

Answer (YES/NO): NO